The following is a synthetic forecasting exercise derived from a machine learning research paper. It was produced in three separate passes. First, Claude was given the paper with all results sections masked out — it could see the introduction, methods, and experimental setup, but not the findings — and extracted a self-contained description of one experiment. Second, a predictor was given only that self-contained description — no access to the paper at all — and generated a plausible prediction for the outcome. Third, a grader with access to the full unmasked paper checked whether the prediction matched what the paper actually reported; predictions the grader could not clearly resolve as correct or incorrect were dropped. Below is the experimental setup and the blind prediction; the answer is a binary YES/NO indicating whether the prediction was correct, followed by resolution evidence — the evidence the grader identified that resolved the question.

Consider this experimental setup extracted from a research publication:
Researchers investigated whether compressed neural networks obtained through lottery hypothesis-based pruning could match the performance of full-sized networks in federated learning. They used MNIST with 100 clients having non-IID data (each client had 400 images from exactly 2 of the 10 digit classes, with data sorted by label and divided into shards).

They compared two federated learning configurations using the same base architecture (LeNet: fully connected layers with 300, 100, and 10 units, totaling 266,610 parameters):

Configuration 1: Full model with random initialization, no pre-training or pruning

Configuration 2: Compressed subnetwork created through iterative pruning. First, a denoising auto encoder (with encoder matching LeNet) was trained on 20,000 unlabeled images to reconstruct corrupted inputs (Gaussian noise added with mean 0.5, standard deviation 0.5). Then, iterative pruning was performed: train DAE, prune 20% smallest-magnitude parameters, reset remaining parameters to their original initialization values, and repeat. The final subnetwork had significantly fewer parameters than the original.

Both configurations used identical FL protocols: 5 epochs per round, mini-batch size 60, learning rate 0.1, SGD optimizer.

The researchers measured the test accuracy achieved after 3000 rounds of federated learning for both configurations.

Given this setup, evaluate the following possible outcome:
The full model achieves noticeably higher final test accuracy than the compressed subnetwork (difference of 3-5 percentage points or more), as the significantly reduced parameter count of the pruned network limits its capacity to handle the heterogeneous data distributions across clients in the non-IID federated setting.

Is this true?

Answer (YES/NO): NO